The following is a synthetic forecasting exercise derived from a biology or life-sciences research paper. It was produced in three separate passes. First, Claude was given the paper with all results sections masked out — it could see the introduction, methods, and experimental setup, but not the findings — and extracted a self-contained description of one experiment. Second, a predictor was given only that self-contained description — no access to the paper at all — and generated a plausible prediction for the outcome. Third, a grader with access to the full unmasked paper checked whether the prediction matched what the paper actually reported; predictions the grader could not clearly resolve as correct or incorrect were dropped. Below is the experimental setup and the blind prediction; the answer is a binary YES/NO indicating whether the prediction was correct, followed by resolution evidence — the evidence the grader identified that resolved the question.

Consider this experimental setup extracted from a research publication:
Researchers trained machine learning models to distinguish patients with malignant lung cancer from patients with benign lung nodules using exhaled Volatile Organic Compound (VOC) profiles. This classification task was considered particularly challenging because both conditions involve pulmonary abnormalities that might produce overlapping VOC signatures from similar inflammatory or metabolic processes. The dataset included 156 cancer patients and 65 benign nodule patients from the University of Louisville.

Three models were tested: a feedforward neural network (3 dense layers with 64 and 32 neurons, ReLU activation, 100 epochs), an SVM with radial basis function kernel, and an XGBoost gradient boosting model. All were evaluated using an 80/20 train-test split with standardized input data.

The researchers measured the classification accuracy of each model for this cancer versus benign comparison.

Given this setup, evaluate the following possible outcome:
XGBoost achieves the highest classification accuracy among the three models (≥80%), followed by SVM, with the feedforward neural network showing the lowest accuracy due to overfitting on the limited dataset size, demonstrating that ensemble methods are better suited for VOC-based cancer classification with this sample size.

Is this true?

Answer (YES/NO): NO